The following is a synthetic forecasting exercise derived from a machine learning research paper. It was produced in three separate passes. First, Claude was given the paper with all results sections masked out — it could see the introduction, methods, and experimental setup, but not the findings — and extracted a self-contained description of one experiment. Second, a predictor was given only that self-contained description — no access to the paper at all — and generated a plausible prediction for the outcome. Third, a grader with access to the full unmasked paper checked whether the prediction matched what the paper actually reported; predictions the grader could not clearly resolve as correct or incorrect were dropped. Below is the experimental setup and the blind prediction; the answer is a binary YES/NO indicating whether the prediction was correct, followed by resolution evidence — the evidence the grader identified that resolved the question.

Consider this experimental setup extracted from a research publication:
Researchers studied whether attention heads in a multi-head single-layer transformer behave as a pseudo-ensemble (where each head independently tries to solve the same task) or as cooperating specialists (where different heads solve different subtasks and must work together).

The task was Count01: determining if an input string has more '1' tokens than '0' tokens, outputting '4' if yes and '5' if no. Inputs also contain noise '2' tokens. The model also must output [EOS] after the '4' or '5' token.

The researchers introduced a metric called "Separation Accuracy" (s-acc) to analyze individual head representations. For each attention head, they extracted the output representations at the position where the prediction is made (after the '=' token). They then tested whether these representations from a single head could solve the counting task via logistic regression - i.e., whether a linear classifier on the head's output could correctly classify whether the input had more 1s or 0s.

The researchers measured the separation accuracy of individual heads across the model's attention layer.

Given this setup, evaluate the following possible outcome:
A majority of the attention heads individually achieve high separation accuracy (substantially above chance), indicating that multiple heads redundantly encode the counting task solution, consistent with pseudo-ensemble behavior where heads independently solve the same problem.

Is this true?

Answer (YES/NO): NO